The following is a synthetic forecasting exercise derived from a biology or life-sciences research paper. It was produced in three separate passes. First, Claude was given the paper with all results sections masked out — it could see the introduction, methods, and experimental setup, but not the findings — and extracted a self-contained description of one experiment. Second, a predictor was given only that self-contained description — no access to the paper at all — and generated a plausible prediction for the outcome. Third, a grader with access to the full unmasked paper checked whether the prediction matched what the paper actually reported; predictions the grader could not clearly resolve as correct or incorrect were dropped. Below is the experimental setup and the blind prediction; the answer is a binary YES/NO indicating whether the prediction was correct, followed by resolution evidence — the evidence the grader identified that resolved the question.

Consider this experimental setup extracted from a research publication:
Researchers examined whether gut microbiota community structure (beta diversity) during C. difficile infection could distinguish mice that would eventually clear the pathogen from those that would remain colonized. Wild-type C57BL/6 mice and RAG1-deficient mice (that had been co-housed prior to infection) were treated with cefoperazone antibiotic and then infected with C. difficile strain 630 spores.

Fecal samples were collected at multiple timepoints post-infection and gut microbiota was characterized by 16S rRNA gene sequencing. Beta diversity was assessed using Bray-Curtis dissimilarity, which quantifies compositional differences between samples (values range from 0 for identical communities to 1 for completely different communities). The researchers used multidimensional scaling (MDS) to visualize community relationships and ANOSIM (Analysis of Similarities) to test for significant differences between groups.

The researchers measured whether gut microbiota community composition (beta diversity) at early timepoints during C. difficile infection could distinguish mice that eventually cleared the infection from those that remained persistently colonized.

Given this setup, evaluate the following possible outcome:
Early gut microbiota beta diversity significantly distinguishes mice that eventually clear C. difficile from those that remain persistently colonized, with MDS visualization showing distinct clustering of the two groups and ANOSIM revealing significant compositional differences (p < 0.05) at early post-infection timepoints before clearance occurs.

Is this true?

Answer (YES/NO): YES